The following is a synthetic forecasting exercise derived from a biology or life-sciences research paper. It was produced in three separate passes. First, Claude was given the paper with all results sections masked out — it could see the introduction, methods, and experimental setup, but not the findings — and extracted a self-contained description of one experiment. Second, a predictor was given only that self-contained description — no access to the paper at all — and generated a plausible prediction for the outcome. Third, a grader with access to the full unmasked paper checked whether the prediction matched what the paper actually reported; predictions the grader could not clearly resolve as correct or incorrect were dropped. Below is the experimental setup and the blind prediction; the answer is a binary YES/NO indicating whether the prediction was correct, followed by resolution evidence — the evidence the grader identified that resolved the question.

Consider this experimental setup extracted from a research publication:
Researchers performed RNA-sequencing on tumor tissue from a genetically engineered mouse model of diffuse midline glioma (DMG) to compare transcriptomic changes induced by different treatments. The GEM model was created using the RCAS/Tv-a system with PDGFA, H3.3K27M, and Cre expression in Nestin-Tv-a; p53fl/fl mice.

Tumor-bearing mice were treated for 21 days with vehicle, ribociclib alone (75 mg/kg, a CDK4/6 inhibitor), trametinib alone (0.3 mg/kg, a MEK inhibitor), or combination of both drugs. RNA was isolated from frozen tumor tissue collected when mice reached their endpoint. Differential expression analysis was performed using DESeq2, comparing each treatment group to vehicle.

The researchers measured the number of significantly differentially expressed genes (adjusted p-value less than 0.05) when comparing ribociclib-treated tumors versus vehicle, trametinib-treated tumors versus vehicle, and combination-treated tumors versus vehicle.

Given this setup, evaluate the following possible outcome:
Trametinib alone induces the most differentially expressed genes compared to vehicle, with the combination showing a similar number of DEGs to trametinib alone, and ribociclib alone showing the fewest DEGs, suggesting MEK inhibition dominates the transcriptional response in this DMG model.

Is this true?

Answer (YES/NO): NO